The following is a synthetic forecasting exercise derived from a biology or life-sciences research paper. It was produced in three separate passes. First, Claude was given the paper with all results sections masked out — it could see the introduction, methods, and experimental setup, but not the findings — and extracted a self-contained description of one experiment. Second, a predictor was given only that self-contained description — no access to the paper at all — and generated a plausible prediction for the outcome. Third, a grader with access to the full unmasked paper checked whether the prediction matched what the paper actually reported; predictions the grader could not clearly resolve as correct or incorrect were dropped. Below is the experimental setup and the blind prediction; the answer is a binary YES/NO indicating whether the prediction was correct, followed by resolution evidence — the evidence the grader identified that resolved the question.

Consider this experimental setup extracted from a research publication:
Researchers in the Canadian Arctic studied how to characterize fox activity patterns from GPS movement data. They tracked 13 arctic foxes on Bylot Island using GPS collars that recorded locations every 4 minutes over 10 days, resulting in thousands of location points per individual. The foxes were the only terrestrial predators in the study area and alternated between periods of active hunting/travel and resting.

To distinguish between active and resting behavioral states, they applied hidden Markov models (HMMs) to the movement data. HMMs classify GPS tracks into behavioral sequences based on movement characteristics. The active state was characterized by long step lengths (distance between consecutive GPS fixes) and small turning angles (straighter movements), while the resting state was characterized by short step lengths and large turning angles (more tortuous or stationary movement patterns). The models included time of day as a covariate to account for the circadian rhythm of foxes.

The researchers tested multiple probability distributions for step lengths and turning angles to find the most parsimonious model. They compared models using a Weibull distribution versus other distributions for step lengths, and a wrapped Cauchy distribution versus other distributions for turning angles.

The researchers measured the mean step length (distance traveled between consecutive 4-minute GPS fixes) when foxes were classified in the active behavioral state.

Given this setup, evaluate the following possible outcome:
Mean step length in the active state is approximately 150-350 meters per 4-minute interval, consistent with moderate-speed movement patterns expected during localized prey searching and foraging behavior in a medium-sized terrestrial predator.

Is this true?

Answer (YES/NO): YES